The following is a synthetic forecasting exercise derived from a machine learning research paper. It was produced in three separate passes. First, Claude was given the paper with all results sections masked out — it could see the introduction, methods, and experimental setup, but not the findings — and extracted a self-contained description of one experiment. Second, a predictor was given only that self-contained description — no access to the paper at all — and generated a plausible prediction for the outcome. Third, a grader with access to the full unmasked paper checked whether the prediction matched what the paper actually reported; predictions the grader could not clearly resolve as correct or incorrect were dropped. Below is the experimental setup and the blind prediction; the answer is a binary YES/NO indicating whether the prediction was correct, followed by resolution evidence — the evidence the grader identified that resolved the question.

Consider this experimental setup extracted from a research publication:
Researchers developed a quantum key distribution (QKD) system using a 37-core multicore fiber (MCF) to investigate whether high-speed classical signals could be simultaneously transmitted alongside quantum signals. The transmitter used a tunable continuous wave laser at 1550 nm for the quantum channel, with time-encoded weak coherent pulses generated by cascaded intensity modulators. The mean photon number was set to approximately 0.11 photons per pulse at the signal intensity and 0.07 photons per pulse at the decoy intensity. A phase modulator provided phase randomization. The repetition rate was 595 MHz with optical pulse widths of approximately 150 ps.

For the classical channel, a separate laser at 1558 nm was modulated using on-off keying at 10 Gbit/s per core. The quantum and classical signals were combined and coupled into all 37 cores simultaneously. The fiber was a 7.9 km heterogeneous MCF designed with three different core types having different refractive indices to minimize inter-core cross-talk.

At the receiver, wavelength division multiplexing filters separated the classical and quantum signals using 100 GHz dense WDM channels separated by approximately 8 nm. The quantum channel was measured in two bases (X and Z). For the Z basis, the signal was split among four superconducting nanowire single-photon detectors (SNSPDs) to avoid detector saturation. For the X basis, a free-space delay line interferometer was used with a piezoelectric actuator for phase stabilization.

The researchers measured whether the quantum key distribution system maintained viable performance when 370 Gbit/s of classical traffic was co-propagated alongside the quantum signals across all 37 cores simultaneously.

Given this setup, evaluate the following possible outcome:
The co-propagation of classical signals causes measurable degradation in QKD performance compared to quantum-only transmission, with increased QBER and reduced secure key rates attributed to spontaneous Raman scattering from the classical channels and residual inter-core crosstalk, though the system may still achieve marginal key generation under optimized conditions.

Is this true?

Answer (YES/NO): NO